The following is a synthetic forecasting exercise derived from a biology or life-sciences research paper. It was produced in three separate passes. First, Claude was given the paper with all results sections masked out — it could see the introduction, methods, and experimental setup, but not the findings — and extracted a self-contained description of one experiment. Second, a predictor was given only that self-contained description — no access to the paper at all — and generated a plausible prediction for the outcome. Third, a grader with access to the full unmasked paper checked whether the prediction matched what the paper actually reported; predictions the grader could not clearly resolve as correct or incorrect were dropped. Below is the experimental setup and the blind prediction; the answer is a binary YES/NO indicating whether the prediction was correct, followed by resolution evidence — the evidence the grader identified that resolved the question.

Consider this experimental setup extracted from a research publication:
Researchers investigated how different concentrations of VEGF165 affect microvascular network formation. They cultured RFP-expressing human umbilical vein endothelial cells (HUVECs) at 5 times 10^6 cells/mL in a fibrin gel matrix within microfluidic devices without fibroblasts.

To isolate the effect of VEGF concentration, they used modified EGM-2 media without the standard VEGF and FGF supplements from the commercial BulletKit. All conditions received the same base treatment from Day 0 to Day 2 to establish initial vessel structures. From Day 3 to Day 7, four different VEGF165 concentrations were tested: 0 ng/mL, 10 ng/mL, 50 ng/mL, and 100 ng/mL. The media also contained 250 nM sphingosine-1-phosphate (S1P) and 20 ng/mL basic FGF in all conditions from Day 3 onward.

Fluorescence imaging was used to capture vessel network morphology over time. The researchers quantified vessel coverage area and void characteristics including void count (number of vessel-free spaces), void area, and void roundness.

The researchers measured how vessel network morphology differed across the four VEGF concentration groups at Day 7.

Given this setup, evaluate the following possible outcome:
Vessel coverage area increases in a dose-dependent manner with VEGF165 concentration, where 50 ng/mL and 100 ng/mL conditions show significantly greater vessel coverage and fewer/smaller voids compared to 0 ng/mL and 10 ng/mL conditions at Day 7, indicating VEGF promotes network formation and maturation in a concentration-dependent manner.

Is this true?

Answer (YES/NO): NO